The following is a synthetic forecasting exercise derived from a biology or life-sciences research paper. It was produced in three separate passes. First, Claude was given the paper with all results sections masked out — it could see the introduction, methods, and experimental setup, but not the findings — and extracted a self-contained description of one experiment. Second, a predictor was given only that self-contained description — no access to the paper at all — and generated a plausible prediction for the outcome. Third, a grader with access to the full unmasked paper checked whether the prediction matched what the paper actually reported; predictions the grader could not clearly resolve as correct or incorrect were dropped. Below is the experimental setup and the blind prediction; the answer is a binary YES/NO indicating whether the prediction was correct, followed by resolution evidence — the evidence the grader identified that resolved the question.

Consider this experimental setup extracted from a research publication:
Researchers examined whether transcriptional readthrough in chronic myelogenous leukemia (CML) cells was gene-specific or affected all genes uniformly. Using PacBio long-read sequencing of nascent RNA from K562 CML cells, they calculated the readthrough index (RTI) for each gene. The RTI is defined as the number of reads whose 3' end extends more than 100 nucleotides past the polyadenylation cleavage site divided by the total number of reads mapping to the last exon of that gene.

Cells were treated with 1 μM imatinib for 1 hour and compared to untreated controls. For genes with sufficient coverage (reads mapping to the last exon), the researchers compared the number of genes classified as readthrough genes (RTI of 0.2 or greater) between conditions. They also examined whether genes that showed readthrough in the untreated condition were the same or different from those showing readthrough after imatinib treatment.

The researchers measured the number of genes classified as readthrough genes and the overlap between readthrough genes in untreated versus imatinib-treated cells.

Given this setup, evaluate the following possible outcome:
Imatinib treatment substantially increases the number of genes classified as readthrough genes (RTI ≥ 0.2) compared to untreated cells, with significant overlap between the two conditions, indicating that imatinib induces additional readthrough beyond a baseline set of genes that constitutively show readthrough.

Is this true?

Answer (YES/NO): NO